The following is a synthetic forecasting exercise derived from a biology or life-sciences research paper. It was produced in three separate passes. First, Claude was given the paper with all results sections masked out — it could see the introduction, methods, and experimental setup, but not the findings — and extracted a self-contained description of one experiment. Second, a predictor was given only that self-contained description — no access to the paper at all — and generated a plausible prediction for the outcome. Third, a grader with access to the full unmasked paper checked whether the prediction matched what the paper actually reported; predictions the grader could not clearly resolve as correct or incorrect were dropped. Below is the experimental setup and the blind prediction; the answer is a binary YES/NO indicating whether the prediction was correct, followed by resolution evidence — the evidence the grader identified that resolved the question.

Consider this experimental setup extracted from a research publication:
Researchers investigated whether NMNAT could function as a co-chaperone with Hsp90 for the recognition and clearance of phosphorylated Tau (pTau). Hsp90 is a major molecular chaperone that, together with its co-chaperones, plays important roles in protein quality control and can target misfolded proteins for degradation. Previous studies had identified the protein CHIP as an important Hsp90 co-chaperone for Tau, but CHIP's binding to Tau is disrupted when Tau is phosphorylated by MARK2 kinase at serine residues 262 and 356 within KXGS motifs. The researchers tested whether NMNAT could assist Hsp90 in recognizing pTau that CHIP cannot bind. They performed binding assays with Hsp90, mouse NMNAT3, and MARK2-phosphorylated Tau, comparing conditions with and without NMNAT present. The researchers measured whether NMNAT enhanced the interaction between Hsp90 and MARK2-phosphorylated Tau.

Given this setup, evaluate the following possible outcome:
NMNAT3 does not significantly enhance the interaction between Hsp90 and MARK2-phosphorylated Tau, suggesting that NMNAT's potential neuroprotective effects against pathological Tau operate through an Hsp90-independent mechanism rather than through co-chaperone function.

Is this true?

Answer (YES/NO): NO